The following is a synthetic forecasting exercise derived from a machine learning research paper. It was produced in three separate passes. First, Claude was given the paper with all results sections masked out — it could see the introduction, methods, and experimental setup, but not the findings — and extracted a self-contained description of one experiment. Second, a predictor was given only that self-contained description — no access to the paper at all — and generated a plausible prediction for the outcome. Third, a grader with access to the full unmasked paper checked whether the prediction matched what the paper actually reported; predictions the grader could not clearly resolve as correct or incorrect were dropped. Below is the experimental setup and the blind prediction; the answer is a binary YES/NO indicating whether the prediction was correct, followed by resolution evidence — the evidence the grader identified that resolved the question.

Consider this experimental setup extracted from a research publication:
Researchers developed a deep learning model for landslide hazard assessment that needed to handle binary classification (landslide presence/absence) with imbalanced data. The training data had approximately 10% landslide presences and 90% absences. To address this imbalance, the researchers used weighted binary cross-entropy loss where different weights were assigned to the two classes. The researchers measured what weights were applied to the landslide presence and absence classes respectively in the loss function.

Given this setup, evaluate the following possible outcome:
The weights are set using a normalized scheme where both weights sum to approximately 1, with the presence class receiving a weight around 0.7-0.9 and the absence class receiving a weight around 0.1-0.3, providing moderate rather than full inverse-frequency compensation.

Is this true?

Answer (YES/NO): NO